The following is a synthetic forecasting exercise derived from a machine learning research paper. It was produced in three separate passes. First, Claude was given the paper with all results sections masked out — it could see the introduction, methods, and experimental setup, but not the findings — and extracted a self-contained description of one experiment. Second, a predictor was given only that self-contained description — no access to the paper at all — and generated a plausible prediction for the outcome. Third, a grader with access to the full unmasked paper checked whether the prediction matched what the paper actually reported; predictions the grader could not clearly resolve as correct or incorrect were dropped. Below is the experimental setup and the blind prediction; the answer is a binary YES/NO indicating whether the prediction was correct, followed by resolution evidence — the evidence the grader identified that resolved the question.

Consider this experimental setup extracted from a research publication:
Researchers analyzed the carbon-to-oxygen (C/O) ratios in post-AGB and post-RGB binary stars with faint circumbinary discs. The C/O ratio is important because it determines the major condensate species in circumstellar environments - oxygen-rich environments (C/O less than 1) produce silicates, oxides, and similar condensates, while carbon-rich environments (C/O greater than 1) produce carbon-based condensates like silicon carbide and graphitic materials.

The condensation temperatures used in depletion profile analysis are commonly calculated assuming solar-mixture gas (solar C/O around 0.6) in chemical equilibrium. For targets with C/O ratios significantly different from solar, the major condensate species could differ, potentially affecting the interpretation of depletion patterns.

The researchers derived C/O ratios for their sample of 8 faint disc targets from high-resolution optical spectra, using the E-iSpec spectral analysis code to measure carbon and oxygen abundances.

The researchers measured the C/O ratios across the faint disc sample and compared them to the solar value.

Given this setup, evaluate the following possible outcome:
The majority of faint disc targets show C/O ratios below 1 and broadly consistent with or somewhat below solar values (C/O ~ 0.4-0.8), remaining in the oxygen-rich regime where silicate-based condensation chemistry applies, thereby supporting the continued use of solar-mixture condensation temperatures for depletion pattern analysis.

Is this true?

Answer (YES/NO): NO